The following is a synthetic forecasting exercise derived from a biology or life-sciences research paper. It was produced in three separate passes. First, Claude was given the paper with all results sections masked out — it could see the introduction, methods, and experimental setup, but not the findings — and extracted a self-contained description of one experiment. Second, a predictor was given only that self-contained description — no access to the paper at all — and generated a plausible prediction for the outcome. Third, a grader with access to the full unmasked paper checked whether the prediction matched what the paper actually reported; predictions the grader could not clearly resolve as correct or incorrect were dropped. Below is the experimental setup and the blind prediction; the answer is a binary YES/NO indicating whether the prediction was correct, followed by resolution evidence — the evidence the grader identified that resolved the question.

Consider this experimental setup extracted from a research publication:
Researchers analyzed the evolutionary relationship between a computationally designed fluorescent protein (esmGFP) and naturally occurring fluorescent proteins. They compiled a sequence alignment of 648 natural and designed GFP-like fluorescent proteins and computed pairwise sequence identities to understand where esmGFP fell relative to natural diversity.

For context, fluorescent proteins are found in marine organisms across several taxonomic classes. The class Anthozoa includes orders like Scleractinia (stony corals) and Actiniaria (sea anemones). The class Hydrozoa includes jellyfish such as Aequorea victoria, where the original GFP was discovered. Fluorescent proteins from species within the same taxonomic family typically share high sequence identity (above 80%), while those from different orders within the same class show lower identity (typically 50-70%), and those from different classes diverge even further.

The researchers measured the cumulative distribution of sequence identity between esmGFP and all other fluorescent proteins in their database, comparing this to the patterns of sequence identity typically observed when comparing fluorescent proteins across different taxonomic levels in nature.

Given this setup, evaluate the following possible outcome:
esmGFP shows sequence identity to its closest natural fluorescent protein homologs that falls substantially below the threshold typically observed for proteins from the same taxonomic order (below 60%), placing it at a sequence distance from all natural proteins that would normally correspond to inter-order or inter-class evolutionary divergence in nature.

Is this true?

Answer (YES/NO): YES